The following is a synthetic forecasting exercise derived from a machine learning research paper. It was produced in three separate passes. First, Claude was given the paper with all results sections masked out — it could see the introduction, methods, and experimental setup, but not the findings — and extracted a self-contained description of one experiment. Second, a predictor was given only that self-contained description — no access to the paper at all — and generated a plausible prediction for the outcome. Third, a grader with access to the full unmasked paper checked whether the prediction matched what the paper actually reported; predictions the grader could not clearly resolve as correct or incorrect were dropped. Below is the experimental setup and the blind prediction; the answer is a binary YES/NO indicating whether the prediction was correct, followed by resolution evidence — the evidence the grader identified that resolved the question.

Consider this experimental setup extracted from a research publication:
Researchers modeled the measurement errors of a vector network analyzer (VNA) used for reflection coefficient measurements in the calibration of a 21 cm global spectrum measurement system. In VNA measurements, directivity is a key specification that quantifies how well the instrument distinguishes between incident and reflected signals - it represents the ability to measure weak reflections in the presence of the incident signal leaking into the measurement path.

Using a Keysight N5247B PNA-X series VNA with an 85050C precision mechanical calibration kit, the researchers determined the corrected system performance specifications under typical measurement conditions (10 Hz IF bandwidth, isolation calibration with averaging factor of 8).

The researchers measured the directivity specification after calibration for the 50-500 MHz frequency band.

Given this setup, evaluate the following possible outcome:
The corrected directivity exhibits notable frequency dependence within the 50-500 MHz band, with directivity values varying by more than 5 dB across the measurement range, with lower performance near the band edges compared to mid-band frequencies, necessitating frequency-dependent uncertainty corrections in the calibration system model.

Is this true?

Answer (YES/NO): NO